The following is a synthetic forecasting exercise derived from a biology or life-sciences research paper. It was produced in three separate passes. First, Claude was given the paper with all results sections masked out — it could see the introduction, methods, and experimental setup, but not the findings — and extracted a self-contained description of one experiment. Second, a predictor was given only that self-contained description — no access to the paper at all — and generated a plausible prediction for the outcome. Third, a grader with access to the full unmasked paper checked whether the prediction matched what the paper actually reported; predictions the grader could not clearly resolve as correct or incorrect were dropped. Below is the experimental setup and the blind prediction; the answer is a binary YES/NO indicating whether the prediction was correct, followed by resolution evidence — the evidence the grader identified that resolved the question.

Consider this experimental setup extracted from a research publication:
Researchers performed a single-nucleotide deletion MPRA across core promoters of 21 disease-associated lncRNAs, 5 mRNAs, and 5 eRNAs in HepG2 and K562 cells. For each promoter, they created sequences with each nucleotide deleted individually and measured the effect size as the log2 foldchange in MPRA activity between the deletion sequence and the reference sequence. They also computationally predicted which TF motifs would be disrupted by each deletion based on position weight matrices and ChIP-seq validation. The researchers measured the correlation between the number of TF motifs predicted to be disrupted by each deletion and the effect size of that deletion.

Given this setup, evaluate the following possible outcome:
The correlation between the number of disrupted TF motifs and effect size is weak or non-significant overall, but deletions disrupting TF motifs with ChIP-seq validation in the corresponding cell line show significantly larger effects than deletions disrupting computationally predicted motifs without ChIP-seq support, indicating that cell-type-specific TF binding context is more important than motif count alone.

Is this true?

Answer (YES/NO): NO